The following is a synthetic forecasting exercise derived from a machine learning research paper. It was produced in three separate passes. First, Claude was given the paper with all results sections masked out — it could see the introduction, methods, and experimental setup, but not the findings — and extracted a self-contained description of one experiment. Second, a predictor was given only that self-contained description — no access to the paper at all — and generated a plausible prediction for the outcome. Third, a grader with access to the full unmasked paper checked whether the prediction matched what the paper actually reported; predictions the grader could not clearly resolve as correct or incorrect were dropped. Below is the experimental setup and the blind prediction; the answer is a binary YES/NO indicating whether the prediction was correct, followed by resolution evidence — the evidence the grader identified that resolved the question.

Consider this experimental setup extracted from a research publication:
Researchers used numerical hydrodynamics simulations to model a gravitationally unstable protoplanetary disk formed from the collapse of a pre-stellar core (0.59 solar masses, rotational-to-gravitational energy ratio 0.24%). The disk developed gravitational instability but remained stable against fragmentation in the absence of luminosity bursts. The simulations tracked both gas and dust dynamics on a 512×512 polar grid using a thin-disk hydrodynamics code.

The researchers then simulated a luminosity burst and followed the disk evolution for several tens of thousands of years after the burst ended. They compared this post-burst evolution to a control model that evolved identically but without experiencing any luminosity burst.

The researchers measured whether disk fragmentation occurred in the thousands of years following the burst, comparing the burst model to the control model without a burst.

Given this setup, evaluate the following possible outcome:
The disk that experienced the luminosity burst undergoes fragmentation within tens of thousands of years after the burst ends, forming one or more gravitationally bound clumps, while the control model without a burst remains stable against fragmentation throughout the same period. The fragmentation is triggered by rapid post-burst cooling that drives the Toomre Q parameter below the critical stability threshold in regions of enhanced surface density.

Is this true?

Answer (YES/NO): YES